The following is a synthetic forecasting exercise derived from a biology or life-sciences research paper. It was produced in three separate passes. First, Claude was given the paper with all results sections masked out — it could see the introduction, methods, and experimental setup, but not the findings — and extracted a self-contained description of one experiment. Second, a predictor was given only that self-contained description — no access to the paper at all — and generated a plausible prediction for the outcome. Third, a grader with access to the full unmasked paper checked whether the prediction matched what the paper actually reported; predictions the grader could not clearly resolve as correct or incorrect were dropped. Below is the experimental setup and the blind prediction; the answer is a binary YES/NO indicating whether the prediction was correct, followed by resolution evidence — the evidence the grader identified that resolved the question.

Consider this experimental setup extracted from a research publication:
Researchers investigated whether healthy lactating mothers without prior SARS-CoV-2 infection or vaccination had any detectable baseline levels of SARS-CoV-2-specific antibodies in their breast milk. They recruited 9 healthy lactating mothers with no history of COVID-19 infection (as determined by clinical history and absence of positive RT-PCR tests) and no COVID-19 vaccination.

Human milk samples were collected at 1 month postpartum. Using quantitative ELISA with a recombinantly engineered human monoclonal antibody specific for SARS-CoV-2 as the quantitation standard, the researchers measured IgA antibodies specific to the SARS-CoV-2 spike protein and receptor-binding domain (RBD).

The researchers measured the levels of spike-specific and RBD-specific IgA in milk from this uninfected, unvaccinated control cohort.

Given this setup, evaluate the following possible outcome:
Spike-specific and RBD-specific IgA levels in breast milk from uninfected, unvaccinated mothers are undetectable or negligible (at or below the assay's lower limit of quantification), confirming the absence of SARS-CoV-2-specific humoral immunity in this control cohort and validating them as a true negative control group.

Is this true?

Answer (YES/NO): YES